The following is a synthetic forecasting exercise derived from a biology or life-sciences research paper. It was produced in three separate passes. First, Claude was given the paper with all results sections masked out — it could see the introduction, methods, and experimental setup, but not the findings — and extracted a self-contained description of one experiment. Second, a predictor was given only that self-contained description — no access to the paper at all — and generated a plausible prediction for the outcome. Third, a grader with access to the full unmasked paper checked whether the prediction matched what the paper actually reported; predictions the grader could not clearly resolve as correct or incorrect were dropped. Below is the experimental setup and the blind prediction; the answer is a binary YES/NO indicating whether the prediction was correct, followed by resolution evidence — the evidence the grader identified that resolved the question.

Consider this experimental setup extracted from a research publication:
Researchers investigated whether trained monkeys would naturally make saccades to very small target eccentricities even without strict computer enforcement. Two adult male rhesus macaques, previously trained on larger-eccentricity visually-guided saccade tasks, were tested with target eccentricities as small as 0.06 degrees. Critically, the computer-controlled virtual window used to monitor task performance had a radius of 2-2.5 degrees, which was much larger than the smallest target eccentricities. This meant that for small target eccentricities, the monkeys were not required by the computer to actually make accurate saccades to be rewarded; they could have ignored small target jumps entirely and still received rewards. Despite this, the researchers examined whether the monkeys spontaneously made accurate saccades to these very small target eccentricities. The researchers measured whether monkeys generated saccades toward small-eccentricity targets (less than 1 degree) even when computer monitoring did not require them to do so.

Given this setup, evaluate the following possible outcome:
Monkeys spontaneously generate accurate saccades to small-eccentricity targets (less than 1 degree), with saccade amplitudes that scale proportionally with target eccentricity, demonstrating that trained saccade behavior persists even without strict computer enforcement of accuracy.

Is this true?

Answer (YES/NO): YES